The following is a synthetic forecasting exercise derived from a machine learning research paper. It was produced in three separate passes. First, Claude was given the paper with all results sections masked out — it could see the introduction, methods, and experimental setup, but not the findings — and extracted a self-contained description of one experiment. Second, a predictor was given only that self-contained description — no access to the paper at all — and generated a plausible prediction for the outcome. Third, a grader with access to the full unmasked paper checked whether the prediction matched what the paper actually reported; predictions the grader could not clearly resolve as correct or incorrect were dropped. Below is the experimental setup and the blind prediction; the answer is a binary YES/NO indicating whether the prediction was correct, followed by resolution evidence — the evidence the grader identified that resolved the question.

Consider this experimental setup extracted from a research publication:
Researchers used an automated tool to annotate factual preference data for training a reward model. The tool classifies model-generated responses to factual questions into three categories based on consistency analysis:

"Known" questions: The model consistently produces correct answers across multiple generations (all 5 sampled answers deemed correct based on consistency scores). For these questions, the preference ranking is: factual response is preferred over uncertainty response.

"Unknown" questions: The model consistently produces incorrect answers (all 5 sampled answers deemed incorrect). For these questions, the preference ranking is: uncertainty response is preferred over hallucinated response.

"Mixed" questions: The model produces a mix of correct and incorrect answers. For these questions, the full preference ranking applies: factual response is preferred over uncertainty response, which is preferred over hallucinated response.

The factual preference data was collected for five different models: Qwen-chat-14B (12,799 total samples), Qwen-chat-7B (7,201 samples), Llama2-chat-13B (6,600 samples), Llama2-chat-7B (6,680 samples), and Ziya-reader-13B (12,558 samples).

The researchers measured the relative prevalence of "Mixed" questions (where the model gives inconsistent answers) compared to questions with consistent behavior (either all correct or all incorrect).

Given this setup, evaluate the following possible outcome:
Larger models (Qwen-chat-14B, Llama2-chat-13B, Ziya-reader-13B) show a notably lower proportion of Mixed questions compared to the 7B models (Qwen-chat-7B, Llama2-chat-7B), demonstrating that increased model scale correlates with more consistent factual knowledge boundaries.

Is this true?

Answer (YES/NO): NO